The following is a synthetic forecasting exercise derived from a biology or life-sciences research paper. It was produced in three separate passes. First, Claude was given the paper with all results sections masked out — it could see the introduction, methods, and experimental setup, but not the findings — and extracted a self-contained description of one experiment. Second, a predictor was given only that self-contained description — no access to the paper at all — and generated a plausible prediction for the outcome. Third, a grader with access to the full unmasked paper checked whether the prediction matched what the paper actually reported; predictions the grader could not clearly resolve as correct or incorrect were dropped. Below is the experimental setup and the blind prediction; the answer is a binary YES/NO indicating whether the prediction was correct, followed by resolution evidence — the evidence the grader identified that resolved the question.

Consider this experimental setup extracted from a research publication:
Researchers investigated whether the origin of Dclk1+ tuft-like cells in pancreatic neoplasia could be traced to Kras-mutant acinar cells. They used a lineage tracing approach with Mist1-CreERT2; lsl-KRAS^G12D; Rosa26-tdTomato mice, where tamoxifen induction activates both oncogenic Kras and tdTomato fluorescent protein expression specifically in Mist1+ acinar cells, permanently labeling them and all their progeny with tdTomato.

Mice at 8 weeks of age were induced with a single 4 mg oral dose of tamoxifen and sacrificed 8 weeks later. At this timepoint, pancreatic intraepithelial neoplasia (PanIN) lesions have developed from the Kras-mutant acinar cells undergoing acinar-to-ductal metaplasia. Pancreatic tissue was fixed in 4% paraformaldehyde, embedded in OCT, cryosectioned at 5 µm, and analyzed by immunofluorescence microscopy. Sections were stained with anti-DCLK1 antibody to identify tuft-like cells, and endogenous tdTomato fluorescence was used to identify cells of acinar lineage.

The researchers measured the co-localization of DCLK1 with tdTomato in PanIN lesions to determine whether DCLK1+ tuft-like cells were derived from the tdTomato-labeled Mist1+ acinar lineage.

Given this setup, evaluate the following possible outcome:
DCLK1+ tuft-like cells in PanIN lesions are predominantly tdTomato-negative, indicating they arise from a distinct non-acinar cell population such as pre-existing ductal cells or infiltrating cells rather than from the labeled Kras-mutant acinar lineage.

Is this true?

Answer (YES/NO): NO